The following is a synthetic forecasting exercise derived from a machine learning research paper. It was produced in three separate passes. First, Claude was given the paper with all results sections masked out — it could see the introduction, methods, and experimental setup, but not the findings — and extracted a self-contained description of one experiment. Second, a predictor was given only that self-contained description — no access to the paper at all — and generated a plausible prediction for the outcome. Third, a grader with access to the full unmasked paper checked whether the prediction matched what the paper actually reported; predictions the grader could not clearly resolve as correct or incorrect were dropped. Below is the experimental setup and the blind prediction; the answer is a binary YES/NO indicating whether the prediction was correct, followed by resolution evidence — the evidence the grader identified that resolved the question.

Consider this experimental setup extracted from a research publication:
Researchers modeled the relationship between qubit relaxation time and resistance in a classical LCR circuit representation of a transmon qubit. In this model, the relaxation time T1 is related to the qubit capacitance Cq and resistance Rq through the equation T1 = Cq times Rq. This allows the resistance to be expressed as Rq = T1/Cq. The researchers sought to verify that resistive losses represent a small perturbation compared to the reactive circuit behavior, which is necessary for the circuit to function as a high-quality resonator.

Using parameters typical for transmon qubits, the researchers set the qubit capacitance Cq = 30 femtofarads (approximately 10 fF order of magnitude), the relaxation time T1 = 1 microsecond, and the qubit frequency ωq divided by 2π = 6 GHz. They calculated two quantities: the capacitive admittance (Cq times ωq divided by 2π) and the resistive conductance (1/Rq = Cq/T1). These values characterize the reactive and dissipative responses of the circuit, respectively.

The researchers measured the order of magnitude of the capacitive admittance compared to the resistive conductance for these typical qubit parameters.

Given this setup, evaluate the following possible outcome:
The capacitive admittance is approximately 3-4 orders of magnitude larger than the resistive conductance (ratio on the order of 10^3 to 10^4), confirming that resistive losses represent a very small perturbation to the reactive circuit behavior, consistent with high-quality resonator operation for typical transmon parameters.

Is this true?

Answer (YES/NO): YES